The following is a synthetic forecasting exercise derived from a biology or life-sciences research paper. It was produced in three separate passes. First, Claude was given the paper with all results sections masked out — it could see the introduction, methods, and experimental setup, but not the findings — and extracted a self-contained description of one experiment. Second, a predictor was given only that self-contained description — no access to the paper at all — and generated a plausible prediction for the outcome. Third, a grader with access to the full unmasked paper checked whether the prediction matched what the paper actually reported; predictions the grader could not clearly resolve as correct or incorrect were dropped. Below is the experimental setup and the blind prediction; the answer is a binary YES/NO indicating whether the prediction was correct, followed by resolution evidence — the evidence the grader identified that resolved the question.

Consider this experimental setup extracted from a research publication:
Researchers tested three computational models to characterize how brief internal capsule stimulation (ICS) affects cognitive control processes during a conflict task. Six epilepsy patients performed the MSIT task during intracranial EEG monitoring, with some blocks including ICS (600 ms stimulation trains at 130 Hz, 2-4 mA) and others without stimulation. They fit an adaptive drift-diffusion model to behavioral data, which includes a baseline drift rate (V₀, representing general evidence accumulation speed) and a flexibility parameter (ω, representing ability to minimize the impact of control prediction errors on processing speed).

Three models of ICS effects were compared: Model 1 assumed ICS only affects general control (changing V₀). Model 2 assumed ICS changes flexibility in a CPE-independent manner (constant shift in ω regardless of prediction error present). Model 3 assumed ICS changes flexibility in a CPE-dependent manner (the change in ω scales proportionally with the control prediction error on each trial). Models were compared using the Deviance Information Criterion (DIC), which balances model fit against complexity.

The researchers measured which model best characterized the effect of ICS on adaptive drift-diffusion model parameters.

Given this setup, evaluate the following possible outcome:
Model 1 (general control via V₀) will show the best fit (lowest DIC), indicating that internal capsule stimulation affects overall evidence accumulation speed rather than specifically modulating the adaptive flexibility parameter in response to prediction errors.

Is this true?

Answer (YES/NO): NO